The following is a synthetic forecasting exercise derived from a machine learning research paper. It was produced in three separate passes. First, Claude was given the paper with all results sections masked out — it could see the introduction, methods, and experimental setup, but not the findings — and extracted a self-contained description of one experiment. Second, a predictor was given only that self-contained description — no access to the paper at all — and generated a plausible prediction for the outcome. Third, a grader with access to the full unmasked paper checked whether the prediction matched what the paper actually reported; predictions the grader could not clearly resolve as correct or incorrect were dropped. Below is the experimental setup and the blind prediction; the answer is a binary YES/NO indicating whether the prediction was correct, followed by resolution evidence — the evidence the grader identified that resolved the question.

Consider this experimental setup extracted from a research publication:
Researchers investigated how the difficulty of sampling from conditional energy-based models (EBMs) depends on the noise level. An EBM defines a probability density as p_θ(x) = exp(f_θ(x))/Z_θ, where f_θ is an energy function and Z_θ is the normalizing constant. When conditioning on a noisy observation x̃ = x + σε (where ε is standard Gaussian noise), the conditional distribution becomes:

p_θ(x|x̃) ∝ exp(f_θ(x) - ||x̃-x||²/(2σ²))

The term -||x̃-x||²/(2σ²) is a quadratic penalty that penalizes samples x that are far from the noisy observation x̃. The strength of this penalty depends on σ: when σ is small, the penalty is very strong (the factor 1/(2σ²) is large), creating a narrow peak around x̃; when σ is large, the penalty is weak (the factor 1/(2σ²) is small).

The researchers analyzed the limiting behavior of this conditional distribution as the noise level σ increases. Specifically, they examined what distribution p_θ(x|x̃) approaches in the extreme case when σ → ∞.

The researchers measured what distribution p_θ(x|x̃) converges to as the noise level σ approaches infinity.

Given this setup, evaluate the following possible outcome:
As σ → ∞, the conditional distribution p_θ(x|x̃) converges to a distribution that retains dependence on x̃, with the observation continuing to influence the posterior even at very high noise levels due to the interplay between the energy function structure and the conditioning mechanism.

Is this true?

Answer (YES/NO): NO